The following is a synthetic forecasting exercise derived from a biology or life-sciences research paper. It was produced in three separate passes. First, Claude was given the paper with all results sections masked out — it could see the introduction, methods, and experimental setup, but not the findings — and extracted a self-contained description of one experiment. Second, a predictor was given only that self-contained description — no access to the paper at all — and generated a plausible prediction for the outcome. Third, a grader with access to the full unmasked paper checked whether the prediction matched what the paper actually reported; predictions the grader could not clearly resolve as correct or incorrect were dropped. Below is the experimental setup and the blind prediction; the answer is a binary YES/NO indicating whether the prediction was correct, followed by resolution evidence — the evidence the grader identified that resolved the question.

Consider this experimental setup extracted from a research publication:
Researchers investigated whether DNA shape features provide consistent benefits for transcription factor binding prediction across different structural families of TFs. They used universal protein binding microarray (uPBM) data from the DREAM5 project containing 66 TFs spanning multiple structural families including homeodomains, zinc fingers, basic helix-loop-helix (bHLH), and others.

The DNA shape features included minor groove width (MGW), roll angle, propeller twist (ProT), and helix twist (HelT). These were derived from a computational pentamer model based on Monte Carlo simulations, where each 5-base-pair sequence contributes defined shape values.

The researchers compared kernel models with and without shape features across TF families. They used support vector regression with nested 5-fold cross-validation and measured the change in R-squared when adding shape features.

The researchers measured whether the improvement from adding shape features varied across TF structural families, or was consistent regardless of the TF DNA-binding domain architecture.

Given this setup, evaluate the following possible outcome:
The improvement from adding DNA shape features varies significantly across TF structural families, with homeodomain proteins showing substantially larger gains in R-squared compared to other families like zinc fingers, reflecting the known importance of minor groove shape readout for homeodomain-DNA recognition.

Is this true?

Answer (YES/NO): NO